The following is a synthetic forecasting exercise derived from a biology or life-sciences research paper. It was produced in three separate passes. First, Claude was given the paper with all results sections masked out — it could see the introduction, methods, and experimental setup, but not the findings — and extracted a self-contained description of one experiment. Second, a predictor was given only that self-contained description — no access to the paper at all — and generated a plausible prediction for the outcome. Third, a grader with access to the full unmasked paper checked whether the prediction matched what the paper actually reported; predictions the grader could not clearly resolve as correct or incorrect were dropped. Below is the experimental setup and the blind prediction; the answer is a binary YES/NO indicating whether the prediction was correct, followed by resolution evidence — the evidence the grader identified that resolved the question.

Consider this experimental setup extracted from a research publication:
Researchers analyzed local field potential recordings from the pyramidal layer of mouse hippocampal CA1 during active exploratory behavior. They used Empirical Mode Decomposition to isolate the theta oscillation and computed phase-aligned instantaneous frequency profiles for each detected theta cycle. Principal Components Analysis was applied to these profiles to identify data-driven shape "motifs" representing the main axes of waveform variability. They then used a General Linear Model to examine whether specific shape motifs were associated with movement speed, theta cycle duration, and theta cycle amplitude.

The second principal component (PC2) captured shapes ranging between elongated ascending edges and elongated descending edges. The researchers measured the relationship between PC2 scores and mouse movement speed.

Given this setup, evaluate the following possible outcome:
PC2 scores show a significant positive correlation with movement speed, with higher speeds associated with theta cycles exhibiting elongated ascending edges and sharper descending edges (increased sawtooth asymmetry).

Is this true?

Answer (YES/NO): NO